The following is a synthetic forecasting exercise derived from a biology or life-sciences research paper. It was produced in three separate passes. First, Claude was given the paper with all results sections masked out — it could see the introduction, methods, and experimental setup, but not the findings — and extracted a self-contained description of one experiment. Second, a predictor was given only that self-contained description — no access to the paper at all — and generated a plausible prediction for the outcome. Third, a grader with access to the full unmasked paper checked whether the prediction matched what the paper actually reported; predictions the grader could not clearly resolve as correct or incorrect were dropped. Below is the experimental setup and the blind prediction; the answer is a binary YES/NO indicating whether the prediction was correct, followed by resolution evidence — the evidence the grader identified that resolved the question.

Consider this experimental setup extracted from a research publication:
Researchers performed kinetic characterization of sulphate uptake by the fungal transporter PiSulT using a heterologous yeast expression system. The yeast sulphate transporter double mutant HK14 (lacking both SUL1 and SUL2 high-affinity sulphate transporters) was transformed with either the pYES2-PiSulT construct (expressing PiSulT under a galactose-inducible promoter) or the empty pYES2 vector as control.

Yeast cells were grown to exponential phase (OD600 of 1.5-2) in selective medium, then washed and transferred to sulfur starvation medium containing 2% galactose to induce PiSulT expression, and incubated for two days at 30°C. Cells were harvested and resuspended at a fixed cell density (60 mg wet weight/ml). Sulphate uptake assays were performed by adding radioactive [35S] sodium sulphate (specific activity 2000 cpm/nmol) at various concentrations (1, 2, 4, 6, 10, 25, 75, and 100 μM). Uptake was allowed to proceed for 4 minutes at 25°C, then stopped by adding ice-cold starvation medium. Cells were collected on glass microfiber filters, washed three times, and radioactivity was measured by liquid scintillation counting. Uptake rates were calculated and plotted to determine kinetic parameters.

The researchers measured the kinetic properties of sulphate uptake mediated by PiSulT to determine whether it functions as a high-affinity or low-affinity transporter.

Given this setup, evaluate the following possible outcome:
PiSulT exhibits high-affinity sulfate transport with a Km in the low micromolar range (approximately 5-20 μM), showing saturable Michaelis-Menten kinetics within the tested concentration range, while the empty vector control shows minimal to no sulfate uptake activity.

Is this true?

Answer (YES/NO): YES